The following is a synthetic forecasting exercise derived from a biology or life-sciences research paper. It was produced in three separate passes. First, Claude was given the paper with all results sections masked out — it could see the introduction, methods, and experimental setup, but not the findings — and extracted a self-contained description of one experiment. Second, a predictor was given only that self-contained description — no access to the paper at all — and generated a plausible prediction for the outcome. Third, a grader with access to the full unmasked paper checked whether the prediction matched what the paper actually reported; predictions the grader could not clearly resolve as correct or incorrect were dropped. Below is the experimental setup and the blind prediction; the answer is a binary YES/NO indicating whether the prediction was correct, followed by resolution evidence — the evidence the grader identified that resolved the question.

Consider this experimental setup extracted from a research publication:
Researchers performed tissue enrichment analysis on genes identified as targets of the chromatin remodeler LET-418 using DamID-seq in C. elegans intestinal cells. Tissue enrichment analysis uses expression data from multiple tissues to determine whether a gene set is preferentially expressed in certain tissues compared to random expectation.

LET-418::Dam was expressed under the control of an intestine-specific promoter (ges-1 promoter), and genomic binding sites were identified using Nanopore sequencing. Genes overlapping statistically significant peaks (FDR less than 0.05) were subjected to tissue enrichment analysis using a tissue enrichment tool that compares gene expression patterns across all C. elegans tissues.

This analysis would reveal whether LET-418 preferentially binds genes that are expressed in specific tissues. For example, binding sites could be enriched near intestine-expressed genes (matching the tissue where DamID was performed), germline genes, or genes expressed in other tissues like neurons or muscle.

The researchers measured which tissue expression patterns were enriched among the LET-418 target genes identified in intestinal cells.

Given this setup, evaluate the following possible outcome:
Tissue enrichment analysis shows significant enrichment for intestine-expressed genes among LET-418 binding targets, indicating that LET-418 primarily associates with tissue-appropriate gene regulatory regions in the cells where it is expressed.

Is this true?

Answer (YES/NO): YES